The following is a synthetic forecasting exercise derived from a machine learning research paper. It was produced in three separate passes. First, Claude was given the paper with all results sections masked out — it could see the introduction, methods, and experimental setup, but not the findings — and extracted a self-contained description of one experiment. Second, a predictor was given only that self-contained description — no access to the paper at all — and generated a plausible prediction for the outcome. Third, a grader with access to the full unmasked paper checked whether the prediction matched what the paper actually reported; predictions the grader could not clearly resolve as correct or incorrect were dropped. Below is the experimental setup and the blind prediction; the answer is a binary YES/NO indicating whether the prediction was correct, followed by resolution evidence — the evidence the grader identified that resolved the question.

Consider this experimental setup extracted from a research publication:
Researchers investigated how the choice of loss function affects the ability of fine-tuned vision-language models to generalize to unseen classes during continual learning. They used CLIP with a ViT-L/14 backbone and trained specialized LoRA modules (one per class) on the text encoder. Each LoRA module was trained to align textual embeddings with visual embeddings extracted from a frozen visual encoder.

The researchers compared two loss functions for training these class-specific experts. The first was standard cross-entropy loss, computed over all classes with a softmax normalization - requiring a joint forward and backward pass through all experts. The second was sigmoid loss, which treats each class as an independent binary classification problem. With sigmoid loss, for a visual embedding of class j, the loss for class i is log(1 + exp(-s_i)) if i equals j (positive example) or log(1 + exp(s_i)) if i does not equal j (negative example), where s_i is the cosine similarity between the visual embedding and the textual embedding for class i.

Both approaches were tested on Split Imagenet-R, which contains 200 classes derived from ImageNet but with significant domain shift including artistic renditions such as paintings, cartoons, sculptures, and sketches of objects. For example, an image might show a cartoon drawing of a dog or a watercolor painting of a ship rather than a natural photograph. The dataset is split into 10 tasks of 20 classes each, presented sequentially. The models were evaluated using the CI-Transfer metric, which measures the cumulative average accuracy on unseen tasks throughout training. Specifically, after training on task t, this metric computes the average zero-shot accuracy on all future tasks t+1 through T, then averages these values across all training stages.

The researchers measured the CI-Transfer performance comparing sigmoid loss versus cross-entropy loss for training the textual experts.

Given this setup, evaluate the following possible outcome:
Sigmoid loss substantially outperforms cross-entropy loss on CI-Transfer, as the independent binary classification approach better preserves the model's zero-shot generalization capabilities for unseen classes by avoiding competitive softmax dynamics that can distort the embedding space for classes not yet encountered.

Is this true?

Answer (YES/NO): YES